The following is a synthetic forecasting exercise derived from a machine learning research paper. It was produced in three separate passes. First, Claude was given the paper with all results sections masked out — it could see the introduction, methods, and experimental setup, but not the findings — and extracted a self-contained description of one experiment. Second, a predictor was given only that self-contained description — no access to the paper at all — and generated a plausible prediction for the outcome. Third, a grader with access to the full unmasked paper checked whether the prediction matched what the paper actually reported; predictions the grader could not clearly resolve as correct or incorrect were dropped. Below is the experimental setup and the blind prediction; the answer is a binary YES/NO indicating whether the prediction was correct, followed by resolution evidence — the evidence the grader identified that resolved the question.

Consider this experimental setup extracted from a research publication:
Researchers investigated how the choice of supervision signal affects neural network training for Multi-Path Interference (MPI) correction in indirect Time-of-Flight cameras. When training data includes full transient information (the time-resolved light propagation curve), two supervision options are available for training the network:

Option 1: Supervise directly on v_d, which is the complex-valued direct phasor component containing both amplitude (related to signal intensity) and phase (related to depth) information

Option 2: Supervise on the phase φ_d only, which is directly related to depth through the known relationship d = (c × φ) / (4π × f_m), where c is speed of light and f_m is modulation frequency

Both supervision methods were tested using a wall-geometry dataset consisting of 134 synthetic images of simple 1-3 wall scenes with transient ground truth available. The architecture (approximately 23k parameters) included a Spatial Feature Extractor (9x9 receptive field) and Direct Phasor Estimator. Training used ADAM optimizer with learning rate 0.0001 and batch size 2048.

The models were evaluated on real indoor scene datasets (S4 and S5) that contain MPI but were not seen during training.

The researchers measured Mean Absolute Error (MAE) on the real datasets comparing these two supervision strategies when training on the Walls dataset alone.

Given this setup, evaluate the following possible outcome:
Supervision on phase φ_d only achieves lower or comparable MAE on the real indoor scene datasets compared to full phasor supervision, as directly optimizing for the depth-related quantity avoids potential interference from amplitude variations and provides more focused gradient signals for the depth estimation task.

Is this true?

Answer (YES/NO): NO